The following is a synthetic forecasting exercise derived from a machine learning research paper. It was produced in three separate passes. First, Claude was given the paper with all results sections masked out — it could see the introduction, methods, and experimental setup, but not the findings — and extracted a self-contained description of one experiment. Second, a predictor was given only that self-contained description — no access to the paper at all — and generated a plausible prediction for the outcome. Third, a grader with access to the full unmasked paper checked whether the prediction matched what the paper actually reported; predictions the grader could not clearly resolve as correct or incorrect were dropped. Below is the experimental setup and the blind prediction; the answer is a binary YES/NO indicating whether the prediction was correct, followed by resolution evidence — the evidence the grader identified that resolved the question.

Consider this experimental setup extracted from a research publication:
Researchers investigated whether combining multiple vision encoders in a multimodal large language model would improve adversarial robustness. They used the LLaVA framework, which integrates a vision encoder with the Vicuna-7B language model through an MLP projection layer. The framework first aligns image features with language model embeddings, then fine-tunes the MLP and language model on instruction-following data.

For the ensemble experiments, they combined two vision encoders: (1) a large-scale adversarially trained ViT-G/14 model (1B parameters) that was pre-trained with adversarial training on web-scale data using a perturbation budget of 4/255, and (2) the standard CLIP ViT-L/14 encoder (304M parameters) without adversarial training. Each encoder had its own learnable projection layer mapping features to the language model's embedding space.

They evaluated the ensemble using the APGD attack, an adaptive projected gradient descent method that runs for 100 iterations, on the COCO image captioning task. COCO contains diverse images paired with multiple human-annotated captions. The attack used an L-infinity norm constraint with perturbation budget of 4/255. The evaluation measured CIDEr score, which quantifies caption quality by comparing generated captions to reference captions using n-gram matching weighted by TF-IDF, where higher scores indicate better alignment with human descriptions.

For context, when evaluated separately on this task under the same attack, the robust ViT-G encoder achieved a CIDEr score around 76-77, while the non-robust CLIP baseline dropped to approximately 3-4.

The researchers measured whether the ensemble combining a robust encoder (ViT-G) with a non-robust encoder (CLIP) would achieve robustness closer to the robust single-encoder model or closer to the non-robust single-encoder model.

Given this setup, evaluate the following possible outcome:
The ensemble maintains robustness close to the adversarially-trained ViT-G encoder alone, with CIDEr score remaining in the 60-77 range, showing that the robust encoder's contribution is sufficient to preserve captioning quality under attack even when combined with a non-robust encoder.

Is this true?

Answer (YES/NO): NO